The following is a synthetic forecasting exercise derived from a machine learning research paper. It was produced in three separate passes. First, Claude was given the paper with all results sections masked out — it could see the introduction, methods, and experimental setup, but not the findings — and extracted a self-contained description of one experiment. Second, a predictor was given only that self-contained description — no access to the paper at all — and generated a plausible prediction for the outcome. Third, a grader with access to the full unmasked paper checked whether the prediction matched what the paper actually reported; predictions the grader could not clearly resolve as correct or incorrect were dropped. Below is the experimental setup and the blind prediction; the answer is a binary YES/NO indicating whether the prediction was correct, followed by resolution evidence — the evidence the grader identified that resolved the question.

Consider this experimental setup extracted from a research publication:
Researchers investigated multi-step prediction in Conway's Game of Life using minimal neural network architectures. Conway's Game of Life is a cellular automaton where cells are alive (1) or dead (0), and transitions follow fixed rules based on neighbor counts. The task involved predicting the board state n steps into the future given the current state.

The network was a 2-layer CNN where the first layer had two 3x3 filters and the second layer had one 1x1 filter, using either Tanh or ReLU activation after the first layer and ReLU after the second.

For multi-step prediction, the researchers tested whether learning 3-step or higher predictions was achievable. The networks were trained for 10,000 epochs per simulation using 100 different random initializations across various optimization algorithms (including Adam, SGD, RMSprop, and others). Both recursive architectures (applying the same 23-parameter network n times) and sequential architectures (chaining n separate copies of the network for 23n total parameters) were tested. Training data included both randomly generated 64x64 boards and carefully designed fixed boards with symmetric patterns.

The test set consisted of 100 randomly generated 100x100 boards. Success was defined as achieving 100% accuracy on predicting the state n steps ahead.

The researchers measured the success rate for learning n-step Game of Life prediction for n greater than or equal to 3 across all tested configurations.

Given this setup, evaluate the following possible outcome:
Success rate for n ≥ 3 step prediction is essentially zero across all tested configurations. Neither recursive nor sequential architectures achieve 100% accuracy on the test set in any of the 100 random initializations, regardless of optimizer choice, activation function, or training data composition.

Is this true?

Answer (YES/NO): YES